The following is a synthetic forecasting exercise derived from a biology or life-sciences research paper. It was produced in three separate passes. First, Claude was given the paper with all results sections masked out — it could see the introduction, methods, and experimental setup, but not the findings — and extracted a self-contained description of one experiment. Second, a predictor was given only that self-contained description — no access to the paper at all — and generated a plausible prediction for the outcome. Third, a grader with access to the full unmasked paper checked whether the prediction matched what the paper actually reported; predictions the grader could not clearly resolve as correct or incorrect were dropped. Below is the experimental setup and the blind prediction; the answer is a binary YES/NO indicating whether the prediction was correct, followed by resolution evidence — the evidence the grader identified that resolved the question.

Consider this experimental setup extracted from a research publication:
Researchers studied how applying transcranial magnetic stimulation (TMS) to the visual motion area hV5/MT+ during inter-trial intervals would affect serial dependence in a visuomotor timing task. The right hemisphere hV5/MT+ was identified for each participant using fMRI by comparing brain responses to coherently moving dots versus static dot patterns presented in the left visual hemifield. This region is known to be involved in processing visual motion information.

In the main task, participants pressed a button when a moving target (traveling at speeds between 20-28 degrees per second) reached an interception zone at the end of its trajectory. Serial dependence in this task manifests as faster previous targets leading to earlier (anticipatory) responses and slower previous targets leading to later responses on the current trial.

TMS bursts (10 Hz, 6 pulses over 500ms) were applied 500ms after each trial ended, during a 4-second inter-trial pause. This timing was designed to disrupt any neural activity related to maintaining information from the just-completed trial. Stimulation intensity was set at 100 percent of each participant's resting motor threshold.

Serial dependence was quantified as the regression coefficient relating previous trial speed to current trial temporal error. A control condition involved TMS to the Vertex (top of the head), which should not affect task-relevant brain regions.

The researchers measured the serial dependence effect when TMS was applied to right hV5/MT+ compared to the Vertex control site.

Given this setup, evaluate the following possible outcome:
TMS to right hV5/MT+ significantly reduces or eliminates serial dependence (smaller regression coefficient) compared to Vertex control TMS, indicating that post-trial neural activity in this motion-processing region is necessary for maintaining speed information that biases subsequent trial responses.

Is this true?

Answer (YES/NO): NO